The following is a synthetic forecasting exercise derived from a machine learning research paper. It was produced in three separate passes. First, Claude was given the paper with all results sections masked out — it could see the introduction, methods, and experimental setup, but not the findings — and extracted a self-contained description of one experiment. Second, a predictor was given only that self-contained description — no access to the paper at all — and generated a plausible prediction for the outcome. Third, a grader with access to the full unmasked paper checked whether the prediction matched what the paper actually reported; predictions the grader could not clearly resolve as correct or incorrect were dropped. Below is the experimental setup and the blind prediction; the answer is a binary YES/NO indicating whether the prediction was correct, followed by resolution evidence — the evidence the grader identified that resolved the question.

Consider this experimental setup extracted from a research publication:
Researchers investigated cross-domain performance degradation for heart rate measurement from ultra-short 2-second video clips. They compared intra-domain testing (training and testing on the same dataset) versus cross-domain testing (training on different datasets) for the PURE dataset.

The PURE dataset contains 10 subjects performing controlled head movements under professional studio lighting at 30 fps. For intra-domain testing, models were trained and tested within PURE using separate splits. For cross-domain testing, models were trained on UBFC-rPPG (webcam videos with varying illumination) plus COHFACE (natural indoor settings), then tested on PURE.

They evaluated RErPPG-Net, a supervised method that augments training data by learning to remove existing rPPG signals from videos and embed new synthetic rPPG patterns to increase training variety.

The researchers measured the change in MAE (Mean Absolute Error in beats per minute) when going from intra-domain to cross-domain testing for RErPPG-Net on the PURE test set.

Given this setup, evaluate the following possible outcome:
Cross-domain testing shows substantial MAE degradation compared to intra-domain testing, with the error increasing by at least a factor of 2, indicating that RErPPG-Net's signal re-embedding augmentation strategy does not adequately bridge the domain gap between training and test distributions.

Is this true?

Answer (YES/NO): NO